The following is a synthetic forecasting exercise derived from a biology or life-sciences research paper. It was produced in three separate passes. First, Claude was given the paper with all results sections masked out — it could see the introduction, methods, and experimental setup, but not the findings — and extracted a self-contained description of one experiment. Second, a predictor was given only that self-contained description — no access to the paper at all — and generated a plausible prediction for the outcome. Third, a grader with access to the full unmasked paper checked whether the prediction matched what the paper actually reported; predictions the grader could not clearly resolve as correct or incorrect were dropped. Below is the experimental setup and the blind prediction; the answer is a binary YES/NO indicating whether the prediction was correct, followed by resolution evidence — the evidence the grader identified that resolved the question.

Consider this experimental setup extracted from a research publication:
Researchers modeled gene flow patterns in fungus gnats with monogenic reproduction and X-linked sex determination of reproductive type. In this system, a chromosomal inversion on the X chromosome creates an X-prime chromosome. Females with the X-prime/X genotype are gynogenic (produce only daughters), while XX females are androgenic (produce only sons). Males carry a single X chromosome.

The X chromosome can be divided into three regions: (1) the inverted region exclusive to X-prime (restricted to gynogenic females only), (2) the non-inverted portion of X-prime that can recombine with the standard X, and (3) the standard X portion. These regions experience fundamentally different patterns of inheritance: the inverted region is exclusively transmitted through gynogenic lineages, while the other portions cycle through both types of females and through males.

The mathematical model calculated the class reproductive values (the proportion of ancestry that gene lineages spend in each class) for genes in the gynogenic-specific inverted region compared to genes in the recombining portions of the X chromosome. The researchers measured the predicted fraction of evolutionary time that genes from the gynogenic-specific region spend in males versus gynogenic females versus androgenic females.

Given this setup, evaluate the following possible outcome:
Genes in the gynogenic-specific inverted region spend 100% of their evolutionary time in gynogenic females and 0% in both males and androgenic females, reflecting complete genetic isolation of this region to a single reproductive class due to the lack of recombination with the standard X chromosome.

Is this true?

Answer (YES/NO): YES